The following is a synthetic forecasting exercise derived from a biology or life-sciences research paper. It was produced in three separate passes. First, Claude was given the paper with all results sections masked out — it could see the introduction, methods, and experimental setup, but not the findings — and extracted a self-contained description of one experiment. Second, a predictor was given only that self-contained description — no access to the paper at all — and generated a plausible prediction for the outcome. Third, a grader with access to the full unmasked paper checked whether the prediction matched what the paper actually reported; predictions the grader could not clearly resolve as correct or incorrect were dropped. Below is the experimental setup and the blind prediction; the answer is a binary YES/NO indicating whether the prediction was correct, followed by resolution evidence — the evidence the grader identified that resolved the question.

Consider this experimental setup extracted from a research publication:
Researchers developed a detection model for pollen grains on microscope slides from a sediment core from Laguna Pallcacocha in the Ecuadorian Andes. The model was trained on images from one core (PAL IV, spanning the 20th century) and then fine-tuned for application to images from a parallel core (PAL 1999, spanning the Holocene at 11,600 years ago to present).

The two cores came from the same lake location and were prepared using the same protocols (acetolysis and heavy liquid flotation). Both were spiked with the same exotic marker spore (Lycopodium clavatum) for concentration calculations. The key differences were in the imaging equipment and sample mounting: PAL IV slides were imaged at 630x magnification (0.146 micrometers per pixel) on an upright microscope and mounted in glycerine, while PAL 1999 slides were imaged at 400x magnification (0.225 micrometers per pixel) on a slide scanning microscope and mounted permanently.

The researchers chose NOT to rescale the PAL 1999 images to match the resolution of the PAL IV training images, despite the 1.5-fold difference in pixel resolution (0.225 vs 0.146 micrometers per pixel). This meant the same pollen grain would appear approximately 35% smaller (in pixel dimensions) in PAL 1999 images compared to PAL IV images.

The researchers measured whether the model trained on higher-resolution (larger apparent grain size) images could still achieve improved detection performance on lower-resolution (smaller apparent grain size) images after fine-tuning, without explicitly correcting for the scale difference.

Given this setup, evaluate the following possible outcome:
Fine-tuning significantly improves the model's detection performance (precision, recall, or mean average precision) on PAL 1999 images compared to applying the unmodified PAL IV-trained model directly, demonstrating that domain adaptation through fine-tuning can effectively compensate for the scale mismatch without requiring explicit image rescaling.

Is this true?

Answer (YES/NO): YES